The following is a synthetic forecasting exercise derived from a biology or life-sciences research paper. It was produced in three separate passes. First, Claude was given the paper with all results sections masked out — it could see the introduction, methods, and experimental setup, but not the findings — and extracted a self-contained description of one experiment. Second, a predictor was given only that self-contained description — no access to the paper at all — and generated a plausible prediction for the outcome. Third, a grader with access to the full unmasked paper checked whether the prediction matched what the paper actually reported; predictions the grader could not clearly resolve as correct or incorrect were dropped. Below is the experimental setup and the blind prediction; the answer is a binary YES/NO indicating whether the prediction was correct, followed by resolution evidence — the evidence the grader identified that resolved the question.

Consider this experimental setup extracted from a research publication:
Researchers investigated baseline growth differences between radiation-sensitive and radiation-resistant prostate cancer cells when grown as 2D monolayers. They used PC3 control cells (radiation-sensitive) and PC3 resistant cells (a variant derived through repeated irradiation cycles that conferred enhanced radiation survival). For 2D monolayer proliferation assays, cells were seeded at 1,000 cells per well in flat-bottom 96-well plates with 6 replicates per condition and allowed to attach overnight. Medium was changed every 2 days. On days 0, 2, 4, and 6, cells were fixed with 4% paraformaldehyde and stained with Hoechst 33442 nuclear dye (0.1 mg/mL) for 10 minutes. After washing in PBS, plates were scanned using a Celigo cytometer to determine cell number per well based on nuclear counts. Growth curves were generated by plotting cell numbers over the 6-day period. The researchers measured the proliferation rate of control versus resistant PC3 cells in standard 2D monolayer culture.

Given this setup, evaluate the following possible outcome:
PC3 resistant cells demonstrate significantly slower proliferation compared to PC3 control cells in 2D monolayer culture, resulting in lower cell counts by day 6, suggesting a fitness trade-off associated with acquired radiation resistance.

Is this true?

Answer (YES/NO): NO